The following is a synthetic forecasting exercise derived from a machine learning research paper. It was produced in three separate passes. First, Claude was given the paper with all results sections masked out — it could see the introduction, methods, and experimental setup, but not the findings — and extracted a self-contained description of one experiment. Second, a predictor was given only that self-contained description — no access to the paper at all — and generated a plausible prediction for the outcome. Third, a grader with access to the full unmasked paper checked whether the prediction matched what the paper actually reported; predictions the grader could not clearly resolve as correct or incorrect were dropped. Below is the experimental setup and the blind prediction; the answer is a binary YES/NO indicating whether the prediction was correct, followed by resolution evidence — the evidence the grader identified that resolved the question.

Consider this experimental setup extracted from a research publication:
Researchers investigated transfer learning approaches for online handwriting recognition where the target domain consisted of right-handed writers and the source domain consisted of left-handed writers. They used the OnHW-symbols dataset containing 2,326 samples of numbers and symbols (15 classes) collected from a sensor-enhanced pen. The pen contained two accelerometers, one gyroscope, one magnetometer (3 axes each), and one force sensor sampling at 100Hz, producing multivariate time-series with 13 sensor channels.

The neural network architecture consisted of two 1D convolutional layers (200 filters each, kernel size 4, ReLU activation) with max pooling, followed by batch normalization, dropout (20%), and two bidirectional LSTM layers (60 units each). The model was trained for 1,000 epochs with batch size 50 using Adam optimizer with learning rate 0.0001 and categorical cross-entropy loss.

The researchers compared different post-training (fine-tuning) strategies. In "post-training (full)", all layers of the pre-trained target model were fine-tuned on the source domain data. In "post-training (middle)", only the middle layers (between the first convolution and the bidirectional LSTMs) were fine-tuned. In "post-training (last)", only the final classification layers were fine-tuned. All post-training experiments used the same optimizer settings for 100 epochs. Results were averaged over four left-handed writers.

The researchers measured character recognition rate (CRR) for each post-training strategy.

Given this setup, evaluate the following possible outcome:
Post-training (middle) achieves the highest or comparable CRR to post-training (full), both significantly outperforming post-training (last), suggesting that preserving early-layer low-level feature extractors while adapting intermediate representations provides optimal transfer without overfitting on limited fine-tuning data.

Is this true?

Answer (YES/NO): NO